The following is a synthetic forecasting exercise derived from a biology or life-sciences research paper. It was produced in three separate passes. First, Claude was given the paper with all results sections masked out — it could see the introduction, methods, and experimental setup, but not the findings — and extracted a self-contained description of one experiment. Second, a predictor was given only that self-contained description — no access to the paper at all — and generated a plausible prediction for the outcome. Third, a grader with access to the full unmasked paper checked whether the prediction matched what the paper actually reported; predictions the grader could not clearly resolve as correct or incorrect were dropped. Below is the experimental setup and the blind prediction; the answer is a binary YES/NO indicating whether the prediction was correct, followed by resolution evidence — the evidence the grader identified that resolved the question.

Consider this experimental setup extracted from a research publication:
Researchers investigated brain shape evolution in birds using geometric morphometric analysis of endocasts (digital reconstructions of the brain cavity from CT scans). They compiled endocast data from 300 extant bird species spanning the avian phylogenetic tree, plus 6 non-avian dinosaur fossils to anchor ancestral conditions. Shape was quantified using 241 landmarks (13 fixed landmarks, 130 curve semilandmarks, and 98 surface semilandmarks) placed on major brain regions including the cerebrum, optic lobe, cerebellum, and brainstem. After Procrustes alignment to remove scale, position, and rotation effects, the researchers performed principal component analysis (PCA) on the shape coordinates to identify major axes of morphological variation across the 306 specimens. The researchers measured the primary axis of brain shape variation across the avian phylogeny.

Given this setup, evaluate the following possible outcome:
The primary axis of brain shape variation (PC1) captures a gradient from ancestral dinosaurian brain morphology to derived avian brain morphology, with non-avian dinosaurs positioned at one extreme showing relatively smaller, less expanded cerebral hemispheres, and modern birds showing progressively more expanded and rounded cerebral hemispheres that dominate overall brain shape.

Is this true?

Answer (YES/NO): NO